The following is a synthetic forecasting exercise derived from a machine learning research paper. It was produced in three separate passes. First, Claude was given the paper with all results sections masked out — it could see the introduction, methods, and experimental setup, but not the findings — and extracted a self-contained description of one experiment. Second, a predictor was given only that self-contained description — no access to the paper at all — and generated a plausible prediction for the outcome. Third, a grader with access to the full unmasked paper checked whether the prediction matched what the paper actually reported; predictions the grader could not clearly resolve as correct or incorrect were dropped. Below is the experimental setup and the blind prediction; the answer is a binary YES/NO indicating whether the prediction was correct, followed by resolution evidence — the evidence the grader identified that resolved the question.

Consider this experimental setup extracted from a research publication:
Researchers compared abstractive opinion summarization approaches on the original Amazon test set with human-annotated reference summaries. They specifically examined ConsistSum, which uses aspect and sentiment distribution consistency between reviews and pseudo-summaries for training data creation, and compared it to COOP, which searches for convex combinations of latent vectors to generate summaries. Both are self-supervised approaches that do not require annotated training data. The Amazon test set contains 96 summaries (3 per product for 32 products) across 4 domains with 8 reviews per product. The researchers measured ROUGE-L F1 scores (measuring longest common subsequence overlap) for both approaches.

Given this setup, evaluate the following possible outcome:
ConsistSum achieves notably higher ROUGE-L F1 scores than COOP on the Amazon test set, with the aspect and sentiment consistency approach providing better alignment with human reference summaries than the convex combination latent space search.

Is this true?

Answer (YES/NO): NO